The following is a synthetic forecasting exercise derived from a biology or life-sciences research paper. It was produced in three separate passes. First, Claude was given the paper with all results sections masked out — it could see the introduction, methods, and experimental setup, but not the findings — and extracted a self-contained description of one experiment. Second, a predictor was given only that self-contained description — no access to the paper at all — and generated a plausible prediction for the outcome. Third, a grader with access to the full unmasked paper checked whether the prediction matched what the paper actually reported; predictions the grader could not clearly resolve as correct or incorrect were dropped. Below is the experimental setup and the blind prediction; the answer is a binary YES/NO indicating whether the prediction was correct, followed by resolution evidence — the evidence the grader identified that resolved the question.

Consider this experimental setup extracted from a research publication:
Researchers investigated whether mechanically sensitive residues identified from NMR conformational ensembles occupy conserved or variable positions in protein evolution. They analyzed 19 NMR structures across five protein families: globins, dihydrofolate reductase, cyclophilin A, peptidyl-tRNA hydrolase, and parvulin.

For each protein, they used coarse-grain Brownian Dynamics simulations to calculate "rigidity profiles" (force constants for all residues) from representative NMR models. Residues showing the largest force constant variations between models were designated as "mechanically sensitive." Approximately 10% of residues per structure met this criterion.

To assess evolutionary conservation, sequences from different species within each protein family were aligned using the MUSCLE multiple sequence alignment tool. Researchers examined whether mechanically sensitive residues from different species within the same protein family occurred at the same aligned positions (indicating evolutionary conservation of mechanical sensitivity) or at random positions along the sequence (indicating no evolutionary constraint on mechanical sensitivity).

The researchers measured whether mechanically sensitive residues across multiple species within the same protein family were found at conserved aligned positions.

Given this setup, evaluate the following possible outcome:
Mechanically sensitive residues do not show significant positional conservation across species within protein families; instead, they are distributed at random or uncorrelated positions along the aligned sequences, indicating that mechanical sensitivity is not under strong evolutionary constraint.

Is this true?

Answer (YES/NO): NO